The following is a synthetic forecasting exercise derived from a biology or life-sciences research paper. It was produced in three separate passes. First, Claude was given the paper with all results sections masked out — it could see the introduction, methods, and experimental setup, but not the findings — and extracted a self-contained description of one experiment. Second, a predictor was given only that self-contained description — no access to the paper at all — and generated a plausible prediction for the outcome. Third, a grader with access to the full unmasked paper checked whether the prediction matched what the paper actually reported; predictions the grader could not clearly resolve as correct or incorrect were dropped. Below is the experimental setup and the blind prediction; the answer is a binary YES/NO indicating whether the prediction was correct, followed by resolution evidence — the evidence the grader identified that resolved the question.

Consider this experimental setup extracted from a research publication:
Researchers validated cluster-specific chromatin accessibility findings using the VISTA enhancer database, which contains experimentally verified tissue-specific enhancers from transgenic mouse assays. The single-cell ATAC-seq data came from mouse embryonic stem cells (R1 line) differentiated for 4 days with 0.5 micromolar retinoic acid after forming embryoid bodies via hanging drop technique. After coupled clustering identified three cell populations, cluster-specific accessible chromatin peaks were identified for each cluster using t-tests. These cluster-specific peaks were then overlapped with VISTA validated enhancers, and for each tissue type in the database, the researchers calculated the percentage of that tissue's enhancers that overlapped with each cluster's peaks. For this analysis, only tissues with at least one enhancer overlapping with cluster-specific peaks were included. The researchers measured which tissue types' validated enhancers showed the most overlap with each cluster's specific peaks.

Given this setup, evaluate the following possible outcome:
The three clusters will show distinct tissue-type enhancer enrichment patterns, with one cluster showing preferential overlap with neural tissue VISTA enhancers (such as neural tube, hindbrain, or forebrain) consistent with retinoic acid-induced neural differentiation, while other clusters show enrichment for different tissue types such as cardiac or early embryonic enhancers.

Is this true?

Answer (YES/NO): NO